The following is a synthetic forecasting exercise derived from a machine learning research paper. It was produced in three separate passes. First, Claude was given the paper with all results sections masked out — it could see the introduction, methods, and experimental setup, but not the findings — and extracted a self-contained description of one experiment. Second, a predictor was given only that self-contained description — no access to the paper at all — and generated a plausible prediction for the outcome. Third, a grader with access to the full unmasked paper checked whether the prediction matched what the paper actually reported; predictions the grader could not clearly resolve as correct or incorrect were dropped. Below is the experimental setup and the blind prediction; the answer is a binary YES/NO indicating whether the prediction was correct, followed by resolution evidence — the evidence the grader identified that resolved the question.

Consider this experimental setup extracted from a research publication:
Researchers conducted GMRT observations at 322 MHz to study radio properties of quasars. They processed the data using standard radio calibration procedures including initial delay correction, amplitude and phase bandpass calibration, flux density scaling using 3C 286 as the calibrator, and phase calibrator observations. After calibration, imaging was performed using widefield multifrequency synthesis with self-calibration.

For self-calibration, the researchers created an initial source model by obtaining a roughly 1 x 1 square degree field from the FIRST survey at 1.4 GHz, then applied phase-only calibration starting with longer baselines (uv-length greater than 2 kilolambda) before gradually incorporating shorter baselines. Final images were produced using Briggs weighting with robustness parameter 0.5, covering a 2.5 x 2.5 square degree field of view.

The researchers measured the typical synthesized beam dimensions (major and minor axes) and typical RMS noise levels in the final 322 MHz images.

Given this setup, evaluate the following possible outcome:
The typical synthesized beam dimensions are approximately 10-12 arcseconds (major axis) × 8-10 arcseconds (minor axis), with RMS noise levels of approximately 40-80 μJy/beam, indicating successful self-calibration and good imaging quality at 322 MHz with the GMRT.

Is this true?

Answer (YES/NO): NO